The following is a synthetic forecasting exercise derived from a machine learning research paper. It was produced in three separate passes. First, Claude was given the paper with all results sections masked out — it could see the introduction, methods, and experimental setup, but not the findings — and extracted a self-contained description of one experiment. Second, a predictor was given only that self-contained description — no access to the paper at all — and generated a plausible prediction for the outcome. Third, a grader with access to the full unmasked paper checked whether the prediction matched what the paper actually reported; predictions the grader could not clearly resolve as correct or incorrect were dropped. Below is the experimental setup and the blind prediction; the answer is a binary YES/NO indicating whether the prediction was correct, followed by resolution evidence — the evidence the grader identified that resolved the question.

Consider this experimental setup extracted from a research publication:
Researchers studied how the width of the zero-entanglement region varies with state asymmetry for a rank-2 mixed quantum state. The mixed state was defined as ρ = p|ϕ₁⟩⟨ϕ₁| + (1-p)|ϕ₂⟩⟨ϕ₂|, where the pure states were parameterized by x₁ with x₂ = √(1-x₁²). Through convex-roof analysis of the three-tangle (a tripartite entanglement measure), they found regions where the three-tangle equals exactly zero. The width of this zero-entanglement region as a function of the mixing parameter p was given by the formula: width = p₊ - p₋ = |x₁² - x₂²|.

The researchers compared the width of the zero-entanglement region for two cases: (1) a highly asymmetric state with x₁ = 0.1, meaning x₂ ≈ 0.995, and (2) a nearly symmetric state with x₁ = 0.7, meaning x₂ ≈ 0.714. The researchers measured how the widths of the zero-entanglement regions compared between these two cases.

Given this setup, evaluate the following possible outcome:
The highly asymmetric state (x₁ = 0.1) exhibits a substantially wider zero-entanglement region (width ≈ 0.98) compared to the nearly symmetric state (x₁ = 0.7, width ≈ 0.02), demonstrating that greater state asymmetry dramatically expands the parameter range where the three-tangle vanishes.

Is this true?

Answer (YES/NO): YES